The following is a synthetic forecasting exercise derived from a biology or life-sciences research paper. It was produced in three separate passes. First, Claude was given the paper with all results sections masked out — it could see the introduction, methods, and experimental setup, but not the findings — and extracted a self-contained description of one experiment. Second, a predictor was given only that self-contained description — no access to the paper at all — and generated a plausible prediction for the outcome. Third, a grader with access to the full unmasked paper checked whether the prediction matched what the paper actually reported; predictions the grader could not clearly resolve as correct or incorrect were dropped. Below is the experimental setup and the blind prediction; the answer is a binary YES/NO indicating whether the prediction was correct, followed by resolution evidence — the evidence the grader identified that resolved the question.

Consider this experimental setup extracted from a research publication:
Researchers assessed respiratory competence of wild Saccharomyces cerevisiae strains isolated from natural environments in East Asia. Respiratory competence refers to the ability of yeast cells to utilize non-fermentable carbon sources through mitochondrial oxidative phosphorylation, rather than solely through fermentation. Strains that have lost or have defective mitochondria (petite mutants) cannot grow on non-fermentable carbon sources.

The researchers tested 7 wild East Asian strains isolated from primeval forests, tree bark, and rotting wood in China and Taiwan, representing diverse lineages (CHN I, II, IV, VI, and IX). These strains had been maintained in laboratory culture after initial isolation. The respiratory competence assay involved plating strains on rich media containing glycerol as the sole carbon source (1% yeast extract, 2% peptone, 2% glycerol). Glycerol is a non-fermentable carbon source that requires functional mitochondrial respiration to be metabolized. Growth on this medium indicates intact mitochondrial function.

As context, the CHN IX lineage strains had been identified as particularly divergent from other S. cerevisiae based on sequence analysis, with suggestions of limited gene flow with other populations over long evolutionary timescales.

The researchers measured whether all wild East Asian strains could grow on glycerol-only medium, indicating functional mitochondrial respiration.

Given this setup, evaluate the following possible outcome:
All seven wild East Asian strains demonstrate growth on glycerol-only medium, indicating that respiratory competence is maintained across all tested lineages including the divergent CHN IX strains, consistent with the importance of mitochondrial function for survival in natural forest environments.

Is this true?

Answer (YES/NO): YES